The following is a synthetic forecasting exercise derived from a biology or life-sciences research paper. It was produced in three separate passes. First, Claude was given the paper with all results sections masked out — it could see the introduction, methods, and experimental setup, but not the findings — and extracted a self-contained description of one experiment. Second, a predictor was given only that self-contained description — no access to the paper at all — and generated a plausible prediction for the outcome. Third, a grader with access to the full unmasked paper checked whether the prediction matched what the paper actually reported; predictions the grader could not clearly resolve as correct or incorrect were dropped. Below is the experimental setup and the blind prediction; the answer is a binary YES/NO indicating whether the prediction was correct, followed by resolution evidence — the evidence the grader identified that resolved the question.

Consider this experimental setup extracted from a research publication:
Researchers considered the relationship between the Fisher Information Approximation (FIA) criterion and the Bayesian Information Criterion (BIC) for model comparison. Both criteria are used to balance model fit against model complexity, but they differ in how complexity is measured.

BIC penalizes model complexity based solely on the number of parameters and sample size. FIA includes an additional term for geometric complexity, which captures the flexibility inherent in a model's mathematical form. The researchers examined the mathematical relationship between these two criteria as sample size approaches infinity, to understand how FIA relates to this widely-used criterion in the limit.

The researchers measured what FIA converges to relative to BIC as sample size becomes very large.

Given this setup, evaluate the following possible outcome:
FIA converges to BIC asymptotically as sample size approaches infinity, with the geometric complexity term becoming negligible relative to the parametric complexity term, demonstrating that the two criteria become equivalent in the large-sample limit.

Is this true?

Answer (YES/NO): NO